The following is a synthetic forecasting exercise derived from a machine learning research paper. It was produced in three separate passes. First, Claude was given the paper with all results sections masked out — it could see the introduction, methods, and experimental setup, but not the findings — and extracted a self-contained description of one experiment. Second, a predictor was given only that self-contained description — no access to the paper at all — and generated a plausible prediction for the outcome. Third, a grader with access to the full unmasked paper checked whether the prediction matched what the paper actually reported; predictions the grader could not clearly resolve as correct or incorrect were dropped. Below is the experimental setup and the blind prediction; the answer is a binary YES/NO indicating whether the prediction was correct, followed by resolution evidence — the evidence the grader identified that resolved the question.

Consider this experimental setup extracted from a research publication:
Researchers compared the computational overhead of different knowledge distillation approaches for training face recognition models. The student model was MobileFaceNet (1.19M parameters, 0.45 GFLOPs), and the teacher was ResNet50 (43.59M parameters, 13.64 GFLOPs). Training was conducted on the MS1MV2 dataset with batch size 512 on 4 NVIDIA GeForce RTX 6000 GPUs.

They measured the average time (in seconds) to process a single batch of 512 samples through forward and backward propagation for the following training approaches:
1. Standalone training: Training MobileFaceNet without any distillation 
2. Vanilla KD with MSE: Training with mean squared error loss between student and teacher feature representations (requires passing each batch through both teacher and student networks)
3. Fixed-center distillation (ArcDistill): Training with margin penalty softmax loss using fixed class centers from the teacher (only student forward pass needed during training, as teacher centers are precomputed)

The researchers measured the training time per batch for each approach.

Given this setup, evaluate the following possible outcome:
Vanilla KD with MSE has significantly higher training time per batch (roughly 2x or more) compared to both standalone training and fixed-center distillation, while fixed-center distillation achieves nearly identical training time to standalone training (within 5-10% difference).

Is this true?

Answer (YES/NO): NO